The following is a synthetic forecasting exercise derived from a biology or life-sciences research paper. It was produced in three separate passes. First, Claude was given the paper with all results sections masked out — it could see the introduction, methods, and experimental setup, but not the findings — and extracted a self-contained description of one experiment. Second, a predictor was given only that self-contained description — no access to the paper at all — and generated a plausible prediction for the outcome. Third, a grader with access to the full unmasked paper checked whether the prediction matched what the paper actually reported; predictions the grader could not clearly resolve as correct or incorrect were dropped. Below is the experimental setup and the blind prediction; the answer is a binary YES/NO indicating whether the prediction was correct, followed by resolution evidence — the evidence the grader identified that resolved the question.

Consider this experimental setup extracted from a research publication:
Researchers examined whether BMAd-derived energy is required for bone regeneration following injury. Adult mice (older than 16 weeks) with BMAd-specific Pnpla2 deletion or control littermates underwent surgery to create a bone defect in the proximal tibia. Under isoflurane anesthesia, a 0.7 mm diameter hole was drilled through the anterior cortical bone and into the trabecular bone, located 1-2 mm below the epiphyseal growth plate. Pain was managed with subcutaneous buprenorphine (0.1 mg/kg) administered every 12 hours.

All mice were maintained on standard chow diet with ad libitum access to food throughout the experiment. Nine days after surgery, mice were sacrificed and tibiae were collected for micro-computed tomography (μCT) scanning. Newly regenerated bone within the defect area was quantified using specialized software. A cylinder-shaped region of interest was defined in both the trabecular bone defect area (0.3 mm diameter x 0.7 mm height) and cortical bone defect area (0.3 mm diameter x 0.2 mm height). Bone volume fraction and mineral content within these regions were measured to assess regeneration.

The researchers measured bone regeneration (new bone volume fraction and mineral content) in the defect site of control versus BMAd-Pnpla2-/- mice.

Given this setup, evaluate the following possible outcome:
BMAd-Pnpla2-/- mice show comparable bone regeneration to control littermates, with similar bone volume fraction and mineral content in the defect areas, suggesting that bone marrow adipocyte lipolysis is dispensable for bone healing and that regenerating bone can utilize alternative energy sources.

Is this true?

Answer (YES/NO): NO